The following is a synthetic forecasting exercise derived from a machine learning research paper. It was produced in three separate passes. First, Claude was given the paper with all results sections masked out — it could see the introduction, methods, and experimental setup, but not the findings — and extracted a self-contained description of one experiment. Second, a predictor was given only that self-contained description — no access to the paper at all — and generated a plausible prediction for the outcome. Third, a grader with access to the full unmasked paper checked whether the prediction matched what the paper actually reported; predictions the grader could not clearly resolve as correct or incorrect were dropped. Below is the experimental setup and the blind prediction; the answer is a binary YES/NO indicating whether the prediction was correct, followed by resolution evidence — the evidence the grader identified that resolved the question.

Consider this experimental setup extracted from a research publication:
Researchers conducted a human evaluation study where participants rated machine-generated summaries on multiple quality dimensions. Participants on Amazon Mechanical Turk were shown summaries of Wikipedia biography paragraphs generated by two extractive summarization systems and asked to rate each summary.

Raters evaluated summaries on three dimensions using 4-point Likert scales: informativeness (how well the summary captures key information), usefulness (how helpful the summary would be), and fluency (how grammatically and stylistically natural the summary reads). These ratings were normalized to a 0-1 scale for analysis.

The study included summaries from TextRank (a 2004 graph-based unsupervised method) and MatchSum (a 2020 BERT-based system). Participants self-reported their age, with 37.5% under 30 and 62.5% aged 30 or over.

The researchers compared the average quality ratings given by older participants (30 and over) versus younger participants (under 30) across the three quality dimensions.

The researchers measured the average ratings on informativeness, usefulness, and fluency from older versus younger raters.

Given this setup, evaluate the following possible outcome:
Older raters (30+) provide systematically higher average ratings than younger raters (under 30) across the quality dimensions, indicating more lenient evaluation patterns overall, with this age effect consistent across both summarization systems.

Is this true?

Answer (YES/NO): YES